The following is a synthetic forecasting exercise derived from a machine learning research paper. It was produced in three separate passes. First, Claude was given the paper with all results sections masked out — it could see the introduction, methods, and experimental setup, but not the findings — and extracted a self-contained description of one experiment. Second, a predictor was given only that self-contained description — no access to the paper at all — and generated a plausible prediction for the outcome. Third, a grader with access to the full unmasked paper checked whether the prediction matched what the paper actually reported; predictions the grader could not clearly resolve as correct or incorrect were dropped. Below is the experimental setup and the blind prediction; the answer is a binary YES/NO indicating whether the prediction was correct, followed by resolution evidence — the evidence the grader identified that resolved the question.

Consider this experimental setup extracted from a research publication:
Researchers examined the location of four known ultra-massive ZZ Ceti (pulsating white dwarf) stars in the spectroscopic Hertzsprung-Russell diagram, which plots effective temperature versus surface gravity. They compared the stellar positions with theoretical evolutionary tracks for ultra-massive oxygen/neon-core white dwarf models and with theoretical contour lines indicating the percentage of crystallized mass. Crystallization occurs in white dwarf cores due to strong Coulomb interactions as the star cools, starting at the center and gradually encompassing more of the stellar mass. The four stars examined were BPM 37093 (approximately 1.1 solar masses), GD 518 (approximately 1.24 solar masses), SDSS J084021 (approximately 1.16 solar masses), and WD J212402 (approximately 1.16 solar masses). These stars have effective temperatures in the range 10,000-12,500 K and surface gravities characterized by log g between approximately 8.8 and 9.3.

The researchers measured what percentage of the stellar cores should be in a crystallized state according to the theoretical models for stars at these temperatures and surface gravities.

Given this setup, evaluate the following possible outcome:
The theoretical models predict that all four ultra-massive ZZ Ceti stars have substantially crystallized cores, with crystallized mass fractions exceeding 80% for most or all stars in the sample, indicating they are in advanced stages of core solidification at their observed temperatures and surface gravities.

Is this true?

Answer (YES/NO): YES